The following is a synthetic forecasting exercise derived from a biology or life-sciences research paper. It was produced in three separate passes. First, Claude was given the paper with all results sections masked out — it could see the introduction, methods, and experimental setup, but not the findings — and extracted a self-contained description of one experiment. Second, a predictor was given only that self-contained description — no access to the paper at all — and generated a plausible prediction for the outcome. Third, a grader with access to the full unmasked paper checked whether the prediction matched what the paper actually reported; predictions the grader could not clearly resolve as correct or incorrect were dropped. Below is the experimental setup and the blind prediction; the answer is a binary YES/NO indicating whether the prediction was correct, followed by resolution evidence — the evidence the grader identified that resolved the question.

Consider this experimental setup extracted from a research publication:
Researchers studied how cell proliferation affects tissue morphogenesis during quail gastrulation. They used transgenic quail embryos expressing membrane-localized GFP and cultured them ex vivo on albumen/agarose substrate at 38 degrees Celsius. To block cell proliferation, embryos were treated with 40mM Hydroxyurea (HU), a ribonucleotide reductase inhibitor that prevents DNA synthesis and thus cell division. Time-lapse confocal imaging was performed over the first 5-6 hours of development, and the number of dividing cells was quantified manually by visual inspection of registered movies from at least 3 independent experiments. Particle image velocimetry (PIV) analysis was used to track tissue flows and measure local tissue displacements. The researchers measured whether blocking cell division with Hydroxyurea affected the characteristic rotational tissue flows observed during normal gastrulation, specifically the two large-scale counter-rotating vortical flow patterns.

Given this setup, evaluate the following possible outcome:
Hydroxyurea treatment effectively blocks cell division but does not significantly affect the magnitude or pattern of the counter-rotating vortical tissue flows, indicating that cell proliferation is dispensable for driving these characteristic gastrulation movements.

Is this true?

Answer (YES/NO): NO